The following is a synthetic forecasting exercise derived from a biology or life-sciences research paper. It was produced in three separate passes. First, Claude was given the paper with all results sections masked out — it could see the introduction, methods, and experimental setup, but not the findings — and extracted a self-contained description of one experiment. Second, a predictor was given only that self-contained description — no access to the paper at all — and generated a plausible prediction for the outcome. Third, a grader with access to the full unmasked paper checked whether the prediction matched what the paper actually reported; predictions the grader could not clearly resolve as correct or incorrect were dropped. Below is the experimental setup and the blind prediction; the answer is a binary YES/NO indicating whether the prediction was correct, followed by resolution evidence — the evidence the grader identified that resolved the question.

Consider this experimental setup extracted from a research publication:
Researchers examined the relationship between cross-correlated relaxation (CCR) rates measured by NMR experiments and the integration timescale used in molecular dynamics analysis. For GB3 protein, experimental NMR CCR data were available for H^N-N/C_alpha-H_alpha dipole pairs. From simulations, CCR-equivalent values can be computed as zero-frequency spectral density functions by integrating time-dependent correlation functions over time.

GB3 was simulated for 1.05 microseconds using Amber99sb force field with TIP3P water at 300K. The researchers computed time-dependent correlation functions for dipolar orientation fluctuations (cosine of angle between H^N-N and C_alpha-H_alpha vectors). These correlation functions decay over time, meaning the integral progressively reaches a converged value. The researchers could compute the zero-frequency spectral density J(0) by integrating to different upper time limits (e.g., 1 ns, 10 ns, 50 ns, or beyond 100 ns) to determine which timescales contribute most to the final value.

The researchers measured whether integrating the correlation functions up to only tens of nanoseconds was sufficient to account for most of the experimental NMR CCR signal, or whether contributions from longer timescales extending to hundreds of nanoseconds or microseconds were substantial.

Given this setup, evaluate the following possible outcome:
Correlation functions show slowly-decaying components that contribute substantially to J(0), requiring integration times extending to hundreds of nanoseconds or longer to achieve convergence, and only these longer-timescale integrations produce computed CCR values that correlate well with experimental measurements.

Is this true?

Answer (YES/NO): NO